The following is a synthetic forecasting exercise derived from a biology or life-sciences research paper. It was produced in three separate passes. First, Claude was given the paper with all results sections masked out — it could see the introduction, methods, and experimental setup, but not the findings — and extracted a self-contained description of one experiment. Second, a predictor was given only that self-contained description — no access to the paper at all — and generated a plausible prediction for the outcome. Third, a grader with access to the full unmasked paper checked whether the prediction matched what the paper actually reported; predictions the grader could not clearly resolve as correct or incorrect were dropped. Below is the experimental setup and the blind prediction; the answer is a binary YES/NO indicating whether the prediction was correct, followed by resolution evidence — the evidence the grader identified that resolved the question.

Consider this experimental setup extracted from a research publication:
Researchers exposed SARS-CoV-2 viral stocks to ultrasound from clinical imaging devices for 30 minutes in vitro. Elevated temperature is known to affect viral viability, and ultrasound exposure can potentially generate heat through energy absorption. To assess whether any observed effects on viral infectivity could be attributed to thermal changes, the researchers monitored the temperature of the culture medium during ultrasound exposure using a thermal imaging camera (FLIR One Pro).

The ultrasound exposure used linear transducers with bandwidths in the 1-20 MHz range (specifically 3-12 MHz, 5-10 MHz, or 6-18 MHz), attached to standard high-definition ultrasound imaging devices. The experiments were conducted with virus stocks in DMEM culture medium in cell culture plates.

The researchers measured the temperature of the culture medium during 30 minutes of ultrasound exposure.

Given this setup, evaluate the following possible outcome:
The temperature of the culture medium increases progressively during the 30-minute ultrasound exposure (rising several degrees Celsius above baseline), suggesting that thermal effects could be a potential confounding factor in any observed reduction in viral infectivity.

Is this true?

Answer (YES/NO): NO